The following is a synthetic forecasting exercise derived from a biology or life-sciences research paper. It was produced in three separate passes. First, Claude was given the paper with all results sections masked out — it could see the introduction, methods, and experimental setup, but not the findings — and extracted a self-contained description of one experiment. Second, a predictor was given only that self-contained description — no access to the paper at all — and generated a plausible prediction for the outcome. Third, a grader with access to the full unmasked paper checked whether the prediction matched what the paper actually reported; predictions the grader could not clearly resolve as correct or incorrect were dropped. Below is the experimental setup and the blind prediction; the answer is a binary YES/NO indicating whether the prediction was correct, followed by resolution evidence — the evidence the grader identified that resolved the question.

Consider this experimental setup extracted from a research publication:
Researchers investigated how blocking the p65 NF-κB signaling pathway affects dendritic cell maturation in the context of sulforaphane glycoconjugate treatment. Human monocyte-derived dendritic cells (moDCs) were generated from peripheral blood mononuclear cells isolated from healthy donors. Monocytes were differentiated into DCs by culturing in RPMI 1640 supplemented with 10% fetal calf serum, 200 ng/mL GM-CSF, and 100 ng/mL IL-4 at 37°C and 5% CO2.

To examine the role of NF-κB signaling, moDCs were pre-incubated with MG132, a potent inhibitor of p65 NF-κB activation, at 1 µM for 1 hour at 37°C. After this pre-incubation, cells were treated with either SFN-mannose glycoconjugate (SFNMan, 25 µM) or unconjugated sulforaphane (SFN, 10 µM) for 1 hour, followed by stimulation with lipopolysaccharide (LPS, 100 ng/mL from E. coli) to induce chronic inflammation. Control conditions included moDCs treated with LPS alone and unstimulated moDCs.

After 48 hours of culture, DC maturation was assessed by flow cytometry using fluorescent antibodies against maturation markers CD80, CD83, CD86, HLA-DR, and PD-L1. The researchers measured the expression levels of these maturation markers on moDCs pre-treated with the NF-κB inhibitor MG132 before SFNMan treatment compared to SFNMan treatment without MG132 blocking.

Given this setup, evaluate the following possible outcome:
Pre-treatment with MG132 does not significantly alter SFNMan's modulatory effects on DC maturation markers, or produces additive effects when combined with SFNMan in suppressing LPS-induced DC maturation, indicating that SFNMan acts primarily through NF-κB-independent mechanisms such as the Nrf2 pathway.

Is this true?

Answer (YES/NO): NO